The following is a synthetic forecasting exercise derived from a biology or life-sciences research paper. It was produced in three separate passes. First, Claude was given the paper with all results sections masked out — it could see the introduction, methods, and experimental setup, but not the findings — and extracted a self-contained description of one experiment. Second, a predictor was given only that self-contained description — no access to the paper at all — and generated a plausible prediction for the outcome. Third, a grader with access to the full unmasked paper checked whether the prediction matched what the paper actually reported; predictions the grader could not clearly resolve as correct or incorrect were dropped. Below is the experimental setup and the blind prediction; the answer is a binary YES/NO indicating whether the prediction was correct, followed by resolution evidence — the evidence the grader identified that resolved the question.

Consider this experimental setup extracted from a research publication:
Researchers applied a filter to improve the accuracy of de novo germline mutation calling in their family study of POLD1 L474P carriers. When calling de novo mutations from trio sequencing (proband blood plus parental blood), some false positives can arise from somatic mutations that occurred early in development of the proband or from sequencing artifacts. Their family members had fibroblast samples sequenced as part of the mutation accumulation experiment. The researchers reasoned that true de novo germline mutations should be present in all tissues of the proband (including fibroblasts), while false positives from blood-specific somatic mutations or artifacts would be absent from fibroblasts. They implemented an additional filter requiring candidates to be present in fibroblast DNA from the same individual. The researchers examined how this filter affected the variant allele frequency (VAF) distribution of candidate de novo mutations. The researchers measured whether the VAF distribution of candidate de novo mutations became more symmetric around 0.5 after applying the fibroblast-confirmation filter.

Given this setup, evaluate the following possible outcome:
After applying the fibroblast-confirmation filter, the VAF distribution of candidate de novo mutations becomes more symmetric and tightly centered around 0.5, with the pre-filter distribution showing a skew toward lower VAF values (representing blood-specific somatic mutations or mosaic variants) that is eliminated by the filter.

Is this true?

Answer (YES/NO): YES